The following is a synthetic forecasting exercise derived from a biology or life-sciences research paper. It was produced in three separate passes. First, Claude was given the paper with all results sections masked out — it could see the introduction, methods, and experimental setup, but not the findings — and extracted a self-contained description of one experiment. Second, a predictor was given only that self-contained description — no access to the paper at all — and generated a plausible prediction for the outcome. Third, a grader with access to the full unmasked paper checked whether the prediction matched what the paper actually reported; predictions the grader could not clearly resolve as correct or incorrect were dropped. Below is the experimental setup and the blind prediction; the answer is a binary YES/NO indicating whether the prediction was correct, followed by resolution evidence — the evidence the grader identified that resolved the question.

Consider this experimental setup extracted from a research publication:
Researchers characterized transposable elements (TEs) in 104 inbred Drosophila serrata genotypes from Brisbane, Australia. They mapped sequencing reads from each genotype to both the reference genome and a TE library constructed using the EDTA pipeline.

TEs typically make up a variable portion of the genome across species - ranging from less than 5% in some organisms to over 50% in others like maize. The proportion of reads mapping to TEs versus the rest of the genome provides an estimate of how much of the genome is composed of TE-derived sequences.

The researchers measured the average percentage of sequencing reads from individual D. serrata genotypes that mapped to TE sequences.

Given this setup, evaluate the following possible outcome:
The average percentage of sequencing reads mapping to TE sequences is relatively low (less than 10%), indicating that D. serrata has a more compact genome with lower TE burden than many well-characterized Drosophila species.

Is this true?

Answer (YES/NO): NO